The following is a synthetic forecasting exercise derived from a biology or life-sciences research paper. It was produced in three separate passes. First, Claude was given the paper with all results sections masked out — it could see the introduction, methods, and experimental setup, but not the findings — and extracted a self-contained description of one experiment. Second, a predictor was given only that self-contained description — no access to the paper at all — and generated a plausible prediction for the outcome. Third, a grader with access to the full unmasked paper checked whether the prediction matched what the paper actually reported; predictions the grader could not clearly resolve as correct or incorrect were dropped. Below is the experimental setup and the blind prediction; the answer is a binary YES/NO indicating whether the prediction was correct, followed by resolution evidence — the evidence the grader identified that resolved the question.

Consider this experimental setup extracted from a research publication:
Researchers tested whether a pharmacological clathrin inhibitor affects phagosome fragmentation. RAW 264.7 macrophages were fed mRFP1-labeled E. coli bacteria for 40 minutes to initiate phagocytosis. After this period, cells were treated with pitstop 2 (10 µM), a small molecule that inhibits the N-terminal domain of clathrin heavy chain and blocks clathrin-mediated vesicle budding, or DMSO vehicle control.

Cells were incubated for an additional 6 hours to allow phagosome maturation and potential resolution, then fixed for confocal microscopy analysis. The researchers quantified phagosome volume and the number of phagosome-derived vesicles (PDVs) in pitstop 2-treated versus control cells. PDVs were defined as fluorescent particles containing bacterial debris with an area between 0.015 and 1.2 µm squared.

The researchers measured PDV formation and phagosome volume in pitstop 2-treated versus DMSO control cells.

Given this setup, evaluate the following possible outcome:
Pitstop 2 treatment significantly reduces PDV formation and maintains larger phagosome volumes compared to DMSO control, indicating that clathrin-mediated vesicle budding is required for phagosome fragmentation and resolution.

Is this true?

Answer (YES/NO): YES